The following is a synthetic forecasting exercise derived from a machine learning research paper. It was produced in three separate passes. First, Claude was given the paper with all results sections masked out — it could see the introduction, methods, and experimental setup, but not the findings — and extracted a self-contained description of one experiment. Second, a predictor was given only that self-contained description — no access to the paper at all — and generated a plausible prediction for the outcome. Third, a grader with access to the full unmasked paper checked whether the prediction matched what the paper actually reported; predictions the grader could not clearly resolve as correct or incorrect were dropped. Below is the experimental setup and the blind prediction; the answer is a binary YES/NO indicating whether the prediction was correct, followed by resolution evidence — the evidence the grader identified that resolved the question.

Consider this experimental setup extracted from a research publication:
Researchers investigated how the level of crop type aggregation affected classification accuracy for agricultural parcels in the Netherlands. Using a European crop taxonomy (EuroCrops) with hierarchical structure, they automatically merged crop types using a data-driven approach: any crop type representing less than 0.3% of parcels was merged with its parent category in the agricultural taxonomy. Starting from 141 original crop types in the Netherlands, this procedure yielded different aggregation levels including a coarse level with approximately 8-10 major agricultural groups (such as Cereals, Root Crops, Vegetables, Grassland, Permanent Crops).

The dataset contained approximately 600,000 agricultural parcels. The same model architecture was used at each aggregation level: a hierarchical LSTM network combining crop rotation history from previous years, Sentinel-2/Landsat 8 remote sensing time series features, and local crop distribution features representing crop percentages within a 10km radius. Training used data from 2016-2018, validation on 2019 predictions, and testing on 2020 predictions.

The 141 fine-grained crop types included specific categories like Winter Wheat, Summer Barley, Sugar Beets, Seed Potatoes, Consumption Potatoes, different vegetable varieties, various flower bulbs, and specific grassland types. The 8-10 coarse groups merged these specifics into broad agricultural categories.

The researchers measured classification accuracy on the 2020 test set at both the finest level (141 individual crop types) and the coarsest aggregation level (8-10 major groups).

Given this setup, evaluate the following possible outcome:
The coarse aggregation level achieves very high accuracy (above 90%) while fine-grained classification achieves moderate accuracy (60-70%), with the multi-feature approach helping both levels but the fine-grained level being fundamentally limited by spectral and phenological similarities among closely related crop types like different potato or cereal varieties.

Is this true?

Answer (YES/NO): NO